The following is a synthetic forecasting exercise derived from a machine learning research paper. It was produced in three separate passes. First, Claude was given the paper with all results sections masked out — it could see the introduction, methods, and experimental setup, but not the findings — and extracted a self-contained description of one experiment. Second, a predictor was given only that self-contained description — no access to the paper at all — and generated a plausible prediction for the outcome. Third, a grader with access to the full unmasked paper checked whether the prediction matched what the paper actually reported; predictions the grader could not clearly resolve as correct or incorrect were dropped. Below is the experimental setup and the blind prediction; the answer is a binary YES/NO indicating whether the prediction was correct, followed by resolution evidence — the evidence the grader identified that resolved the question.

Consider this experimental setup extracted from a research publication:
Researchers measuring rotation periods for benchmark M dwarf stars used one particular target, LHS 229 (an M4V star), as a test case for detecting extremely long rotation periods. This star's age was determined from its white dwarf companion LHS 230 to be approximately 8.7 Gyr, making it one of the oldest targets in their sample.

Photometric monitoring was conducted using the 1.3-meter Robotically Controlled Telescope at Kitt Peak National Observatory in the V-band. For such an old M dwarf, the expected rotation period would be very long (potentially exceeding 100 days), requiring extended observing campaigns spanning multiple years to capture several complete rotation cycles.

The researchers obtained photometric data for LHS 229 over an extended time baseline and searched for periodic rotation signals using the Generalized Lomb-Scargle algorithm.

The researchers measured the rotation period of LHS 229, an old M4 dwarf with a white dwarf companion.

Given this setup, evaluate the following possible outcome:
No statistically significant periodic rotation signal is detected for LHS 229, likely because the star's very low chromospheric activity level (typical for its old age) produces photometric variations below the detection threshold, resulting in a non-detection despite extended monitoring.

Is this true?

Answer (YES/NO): NO